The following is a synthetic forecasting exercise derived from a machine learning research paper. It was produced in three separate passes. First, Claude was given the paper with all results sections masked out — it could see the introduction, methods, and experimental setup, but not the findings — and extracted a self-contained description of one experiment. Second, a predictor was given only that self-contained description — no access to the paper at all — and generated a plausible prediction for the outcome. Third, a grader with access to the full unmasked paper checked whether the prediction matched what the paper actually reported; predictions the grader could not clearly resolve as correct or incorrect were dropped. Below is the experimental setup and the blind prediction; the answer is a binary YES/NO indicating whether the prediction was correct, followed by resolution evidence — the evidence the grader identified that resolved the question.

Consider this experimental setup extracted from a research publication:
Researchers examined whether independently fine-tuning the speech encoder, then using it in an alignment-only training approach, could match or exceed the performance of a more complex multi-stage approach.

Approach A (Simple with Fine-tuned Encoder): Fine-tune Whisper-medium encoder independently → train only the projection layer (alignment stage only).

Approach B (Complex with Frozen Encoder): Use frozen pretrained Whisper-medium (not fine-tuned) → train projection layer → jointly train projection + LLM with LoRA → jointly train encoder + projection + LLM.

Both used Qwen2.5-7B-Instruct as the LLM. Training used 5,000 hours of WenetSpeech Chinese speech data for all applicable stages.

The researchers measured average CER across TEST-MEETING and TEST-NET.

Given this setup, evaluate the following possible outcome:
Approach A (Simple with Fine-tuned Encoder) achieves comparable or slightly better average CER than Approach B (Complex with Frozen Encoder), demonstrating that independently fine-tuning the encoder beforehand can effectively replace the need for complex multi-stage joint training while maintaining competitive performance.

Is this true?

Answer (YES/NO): YES